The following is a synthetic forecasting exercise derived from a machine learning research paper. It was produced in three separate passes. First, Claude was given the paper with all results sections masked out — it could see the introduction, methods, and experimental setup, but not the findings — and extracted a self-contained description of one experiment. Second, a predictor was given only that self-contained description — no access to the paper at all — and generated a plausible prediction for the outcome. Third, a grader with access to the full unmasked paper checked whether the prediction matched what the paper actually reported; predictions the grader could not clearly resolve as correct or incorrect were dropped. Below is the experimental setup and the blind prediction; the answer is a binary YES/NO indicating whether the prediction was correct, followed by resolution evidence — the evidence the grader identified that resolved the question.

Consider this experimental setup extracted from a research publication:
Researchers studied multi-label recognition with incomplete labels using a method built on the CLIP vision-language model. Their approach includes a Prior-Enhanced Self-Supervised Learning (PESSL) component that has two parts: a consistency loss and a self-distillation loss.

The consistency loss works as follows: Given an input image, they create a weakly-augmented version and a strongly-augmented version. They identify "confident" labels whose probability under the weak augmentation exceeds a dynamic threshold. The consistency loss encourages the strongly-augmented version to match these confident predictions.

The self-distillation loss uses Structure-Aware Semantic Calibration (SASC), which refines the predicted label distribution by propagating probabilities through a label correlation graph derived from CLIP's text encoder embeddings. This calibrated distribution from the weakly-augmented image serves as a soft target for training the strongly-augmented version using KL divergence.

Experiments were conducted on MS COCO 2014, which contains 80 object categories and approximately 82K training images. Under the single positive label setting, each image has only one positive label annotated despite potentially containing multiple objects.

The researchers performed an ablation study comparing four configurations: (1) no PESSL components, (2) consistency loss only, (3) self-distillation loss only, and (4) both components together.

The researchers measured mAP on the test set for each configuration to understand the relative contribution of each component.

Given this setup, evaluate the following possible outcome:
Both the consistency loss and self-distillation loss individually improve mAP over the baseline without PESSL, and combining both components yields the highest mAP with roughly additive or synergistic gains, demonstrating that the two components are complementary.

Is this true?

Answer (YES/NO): YES